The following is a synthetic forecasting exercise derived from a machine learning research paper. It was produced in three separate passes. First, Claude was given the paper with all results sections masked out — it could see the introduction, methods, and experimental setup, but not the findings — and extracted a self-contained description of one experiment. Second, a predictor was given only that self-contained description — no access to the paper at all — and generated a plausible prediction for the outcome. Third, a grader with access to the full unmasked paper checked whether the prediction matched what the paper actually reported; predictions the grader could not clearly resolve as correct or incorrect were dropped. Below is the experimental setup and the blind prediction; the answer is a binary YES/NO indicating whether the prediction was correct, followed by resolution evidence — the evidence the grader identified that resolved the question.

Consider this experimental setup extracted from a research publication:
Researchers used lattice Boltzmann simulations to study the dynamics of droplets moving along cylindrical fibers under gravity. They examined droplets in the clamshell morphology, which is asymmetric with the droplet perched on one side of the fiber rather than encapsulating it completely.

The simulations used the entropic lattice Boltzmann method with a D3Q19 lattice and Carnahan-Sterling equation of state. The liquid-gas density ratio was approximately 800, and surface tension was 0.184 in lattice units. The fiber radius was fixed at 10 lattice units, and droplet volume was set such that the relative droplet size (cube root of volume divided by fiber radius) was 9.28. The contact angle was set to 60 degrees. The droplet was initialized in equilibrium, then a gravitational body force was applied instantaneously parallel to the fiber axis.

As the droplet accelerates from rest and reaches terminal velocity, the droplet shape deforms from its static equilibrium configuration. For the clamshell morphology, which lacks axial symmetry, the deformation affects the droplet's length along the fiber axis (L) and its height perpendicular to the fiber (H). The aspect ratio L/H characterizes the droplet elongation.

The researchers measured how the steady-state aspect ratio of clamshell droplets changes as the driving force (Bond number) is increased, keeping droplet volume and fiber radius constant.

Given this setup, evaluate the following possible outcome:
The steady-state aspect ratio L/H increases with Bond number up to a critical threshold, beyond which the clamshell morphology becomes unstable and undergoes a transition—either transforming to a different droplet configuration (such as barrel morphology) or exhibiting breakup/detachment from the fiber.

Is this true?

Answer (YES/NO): NO